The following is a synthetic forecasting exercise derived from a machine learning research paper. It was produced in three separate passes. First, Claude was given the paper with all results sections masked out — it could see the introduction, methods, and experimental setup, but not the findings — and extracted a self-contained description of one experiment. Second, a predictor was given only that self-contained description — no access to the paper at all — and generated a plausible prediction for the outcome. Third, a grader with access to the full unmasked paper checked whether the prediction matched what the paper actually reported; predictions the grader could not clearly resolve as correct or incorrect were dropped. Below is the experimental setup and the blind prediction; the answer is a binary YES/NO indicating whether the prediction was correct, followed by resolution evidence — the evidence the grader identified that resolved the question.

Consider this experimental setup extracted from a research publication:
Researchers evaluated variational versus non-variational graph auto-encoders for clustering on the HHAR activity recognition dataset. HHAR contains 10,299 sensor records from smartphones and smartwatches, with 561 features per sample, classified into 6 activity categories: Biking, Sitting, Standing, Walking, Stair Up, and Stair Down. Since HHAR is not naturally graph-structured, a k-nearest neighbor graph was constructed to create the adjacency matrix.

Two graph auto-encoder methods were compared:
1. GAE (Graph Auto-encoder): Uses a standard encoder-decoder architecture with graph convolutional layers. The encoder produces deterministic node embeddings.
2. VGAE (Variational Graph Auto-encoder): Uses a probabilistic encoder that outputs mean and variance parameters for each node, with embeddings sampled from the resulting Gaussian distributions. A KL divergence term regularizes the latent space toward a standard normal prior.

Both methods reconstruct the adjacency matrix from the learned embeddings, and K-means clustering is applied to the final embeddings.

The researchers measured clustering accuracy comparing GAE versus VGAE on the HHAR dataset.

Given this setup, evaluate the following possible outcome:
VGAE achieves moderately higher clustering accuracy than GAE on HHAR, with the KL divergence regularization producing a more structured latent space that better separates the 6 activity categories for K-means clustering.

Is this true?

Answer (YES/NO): YES